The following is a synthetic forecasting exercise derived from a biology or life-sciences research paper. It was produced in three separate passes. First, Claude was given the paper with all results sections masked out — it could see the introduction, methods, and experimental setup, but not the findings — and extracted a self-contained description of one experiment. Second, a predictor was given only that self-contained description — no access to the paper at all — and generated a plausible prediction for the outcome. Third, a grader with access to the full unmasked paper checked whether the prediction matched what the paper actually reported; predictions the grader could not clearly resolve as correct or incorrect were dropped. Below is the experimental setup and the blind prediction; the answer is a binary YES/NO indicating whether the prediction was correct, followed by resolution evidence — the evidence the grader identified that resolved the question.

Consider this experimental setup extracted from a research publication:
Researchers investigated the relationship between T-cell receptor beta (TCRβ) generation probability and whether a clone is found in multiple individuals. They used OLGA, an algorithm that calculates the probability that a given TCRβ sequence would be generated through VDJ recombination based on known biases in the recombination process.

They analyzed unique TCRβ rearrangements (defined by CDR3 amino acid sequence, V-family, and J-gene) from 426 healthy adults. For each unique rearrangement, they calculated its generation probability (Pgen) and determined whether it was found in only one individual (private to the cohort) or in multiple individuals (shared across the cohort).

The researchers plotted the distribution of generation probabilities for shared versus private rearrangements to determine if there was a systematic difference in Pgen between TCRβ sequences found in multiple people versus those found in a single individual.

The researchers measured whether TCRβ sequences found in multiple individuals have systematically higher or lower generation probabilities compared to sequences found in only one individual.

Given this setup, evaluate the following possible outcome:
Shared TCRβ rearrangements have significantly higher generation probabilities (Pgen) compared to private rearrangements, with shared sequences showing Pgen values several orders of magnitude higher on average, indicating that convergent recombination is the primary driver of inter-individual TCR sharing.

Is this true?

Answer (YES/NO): NO